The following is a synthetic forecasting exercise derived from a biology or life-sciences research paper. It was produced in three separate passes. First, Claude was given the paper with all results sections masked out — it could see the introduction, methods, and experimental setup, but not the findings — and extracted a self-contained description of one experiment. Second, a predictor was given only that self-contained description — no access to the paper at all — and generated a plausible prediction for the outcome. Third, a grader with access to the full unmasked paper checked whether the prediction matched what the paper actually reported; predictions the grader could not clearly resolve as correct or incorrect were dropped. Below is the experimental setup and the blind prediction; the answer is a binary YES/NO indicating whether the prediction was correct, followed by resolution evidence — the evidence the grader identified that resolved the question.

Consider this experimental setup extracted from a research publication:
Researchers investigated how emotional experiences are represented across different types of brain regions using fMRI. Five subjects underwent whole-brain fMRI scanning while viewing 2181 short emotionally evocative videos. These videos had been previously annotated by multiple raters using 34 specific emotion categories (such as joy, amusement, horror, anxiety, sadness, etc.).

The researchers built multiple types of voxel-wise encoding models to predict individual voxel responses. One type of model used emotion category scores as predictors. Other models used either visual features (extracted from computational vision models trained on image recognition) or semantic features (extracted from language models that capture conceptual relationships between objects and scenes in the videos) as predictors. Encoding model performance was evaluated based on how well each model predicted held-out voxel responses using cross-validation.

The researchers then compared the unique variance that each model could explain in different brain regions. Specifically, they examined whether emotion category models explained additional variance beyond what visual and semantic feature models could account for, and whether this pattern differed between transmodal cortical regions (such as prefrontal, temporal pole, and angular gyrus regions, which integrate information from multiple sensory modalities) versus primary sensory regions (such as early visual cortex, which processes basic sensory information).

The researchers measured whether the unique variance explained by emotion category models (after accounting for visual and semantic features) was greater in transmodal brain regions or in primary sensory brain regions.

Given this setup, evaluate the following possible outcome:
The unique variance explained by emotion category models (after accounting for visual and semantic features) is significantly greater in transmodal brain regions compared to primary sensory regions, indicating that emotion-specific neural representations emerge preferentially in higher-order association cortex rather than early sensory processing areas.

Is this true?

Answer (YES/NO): YES